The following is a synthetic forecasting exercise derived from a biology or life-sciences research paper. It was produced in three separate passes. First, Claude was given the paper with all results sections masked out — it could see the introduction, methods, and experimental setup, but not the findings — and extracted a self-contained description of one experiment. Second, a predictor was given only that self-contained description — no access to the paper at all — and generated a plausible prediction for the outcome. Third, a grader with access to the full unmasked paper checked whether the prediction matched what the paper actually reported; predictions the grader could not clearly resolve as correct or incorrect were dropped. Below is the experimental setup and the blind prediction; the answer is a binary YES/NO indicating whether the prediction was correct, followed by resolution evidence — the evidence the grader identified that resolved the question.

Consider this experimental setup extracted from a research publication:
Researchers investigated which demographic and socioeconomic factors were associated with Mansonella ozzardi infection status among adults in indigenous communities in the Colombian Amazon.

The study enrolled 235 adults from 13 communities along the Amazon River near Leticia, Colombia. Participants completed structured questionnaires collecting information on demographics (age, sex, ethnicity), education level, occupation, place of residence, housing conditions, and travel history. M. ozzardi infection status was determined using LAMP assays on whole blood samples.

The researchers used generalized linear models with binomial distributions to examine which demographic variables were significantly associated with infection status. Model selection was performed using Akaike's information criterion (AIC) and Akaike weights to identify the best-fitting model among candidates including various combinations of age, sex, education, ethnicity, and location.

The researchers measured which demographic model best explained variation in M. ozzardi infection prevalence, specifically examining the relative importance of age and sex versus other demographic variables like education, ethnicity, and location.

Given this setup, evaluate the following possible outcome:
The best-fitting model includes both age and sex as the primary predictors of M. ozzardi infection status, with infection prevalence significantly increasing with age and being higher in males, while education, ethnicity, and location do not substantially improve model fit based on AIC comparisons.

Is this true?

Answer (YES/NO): NO